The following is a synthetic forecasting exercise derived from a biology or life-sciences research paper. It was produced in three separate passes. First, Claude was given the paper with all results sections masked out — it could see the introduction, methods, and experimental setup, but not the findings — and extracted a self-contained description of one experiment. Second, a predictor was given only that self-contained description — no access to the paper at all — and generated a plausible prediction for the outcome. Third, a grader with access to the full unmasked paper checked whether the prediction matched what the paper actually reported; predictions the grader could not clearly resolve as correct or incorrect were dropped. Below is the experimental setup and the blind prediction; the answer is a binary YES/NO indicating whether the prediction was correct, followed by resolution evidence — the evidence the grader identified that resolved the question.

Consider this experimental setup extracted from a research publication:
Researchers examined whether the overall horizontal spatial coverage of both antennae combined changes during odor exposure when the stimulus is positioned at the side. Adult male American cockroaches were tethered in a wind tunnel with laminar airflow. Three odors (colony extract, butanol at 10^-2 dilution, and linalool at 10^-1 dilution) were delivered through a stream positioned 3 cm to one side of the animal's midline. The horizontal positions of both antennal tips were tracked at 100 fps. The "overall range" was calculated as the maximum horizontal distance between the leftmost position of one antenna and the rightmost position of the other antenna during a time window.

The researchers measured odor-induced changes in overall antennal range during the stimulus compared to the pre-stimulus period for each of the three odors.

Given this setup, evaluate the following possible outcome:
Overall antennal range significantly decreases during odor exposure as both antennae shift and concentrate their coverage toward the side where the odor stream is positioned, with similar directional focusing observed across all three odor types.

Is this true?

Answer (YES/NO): NO